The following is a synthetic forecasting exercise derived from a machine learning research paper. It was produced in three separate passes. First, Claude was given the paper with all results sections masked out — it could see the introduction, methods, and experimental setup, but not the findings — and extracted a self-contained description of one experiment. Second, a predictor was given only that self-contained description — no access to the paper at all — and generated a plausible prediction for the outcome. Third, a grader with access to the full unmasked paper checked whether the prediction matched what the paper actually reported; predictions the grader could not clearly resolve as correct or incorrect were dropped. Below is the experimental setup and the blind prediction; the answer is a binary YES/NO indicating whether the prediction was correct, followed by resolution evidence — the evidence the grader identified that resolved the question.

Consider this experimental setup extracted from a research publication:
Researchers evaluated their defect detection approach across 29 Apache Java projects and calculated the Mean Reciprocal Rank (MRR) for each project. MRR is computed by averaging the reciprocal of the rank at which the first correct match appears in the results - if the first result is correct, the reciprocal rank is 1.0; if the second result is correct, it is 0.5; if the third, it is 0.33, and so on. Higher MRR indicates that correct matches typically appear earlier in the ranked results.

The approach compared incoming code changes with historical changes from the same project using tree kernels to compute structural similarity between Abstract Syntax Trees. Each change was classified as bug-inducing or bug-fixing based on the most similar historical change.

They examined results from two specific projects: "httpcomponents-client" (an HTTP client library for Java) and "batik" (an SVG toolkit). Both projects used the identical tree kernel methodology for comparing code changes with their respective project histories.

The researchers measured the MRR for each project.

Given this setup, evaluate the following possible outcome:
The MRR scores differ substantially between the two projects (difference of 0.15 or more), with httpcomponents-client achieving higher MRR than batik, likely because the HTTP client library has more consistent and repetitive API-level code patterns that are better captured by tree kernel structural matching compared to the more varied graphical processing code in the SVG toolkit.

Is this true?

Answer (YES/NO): NO